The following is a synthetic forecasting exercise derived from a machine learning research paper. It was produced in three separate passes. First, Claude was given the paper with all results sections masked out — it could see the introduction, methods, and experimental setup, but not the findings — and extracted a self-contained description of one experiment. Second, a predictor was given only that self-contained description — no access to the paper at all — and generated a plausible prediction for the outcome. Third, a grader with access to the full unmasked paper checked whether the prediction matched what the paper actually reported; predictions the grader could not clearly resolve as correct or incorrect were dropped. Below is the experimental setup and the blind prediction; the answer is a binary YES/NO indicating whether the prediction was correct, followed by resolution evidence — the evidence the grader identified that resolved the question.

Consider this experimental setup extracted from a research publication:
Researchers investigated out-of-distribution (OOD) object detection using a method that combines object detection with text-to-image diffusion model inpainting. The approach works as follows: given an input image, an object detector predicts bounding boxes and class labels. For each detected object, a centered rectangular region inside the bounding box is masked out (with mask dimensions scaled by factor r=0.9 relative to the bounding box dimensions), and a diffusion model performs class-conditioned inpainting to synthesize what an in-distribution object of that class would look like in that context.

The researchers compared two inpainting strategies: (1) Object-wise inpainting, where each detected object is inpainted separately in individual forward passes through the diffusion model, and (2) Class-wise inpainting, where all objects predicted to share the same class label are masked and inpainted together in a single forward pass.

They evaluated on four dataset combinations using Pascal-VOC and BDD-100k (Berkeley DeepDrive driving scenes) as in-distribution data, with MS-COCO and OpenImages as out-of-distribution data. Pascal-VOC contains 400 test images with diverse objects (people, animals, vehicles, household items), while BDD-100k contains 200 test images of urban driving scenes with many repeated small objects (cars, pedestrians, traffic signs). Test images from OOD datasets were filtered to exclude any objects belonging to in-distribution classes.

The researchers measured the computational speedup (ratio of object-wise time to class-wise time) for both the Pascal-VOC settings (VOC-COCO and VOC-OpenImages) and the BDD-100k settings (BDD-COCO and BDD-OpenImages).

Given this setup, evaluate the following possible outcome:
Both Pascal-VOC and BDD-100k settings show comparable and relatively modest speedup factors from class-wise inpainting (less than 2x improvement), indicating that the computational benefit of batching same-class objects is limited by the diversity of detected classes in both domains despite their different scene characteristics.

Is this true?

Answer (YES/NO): NO